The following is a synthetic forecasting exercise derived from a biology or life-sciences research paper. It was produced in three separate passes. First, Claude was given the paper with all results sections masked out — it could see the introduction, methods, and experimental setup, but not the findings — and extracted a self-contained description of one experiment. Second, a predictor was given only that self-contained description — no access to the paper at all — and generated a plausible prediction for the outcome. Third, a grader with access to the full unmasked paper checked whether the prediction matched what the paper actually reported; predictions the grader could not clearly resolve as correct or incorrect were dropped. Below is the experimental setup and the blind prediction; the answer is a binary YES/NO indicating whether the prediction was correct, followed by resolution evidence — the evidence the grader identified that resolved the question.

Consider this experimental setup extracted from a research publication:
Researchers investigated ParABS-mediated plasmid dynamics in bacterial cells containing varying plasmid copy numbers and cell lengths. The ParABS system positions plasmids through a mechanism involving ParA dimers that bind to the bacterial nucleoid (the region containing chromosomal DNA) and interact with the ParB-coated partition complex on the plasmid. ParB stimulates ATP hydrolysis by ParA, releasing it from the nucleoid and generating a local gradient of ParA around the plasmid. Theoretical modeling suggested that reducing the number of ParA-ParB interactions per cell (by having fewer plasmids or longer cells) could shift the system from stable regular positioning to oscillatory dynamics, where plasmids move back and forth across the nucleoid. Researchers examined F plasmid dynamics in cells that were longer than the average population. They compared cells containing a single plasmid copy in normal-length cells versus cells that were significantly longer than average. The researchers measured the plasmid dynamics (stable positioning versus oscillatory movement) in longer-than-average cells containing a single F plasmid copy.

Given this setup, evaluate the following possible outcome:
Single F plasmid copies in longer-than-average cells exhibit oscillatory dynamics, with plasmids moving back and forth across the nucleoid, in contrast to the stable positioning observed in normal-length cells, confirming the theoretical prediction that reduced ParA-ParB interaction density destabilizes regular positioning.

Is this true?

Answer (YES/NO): YES